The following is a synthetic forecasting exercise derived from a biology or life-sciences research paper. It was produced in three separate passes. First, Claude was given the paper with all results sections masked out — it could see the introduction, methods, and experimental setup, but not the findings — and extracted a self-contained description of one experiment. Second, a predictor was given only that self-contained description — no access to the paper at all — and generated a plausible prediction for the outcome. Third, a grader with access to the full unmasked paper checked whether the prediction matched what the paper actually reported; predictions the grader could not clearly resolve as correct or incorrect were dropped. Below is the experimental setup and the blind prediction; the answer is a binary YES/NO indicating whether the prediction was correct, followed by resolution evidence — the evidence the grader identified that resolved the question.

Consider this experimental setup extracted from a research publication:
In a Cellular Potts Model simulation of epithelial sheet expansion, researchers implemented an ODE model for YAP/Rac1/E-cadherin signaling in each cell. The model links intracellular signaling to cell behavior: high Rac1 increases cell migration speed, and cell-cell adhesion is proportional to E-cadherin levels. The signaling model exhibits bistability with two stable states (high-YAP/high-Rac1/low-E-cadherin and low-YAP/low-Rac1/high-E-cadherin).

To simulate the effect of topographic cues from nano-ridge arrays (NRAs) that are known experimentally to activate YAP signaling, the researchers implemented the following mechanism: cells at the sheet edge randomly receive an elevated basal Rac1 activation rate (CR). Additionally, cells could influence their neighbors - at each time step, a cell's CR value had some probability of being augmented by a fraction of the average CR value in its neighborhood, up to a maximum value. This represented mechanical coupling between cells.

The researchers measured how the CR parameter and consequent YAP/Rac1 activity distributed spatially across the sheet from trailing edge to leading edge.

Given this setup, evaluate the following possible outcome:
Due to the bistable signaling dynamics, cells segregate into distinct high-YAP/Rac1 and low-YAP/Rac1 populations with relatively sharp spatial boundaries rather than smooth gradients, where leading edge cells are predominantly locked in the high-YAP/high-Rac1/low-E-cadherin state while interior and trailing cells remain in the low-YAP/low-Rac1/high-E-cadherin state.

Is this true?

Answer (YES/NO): NO